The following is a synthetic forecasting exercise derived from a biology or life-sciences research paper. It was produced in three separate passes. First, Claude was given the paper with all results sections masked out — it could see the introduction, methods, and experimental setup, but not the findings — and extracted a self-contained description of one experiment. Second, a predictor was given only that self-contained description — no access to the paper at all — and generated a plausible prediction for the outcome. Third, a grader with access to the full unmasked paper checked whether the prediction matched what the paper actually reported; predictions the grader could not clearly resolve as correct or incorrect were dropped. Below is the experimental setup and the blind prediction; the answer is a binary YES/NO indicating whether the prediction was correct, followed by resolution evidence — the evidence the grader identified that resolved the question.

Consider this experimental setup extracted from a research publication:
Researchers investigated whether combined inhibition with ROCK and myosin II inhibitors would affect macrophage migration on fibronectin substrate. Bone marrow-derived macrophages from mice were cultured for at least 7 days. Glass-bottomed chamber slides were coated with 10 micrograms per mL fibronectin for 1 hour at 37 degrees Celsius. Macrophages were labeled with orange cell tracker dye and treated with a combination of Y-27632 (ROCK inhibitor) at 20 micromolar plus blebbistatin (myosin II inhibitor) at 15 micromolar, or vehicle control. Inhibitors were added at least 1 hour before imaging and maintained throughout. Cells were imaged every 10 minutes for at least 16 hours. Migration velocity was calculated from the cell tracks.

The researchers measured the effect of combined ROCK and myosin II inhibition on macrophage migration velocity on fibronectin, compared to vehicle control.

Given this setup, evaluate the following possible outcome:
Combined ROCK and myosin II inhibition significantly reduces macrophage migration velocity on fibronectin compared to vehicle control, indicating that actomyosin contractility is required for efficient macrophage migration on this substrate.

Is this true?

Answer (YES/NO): YES